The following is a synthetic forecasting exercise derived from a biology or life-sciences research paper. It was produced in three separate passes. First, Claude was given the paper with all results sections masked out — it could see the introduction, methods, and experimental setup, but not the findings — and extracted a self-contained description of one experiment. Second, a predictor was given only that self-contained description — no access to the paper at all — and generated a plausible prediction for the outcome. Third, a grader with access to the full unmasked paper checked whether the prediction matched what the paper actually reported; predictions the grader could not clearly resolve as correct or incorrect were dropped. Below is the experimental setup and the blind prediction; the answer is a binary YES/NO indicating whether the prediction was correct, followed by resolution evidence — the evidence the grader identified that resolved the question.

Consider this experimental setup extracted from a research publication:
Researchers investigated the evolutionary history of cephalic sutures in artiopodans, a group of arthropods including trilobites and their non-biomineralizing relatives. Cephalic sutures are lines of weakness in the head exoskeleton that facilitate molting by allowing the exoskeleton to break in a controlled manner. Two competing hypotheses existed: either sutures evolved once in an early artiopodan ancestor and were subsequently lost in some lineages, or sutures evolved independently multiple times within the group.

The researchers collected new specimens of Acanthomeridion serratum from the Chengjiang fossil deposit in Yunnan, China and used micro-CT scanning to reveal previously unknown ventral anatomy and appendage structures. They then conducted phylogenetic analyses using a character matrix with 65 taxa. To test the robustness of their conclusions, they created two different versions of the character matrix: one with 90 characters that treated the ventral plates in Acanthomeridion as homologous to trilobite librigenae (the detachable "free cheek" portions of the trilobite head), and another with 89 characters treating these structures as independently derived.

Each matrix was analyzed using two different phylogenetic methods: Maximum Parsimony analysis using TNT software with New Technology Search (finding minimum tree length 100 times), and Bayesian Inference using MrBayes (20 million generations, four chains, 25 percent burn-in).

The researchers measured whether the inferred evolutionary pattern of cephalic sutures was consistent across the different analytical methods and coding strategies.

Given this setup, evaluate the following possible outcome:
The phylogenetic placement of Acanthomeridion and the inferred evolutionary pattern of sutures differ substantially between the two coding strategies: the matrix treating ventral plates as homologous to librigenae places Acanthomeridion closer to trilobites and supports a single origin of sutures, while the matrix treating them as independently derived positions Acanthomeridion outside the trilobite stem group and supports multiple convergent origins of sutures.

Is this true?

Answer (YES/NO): NO